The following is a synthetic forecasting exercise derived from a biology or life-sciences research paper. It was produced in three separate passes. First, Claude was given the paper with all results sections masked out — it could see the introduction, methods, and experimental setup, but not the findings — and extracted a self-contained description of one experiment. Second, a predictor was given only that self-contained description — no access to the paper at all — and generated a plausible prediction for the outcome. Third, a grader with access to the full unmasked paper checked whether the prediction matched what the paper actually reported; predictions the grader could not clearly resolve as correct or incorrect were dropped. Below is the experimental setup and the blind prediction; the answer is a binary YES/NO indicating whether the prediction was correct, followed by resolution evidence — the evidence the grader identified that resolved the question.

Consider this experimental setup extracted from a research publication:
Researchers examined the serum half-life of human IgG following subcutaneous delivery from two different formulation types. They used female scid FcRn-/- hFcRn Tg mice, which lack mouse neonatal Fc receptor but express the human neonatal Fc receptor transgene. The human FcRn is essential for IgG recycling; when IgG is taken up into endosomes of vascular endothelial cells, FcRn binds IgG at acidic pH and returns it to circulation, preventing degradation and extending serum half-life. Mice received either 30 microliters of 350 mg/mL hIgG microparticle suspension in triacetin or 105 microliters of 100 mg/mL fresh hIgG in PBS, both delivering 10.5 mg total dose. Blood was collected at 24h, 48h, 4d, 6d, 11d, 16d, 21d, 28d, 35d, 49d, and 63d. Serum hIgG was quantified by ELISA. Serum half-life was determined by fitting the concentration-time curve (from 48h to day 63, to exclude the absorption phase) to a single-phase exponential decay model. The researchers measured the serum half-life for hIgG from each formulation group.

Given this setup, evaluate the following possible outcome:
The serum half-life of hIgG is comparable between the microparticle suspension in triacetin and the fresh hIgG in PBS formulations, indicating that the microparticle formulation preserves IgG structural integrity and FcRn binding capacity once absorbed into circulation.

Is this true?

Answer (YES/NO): YES